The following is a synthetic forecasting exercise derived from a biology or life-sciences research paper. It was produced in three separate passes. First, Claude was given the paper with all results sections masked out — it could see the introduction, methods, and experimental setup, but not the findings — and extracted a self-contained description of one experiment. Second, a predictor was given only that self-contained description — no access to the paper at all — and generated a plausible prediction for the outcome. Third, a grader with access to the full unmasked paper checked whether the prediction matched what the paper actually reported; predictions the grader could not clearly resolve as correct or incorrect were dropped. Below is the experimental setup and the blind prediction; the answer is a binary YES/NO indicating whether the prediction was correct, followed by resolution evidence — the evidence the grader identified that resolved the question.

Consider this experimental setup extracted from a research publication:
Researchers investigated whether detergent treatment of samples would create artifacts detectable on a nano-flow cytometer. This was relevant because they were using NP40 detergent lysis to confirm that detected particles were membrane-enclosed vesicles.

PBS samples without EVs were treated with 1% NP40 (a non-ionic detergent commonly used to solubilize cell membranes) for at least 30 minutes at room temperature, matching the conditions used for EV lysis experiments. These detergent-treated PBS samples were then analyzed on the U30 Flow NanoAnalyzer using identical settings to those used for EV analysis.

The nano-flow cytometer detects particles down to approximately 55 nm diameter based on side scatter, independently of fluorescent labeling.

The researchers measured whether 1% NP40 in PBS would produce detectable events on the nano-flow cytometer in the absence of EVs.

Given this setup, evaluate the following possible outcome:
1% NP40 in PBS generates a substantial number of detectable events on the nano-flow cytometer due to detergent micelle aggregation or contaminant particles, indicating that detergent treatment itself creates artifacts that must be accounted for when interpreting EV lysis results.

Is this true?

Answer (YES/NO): YES